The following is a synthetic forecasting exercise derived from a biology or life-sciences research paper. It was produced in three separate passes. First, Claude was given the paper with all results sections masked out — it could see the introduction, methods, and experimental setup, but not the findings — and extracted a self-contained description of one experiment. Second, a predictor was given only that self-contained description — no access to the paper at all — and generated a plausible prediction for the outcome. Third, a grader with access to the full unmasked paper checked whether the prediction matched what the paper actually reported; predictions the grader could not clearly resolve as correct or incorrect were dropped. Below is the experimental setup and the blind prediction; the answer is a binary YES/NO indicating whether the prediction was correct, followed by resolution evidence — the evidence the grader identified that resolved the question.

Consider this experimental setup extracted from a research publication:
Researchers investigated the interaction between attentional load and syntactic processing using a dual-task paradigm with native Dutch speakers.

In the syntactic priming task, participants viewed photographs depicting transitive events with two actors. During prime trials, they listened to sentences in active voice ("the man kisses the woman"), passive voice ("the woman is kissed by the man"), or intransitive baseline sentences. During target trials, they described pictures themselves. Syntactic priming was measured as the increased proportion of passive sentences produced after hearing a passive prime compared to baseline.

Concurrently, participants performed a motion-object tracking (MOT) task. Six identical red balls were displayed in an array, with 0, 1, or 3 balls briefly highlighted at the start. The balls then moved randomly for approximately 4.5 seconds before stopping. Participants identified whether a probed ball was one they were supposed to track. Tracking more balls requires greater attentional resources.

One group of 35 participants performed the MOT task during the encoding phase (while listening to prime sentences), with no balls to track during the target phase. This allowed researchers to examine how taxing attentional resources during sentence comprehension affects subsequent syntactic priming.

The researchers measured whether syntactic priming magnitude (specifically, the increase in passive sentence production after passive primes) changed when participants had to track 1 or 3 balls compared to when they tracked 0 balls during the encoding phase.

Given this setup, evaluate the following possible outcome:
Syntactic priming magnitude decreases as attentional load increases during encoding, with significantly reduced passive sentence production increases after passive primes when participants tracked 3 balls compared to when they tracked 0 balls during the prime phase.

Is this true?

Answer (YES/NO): NO